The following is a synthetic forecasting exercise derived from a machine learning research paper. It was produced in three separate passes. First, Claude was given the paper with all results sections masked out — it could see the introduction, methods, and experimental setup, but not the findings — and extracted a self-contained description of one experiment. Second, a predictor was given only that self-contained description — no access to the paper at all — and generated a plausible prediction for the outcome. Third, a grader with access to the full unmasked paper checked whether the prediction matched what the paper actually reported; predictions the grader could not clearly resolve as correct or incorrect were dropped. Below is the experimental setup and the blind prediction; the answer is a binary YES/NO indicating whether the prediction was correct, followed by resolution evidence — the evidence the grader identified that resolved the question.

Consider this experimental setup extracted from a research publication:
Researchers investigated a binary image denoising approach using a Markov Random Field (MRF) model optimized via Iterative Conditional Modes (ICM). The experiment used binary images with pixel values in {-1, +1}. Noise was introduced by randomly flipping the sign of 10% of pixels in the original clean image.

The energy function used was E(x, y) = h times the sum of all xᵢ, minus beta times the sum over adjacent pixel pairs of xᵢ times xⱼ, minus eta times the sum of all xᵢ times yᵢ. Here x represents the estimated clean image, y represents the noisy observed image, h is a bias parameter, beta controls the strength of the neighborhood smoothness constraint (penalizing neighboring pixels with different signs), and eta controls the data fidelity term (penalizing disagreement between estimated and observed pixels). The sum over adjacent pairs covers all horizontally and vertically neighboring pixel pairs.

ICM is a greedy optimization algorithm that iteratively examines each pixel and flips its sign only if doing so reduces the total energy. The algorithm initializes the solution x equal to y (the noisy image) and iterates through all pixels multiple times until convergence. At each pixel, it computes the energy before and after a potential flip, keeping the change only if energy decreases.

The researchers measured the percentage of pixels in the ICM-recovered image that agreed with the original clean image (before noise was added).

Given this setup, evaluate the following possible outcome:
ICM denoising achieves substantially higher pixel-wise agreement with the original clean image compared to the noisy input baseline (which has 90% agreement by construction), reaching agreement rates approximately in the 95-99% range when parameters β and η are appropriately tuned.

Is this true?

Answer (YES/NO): YES